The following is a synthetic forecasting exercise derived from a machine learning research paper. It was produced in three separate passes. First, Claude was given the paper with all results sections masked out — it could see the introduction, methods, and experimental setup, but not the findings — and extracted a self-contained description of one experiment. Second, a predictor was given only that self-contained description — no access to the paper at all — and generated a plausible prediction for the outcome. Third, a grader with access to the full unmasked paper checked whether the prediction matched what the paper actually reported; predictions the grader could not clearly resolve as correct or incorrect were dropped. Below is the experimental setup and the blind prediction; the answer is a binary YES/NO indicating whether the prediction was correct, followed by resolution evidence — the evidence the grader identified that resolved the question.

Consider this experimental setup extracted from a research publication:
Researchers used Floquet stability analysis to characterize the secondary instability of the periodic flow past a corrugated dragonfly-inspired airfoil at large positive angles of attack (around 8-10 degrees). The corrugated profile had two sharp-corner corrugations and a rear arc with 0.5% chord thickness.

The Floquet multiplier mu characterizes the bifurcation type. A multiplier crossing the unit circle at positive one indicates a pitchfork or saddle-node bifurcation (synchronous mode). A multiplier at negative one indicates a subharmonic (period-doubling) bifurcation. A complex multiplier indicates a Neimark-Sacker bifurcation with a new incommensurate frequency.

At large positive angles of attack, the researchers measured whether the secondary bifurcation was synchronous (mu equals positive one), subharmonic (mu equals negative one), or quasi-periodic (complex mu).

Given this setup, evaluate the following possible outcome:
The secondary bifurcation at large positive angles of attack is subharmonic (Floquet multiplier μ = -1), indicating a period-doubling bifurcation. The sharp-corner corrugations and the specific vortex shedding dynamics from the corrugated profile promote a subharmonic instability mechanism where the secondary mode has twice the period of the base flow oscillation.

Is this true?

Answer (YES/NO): YES